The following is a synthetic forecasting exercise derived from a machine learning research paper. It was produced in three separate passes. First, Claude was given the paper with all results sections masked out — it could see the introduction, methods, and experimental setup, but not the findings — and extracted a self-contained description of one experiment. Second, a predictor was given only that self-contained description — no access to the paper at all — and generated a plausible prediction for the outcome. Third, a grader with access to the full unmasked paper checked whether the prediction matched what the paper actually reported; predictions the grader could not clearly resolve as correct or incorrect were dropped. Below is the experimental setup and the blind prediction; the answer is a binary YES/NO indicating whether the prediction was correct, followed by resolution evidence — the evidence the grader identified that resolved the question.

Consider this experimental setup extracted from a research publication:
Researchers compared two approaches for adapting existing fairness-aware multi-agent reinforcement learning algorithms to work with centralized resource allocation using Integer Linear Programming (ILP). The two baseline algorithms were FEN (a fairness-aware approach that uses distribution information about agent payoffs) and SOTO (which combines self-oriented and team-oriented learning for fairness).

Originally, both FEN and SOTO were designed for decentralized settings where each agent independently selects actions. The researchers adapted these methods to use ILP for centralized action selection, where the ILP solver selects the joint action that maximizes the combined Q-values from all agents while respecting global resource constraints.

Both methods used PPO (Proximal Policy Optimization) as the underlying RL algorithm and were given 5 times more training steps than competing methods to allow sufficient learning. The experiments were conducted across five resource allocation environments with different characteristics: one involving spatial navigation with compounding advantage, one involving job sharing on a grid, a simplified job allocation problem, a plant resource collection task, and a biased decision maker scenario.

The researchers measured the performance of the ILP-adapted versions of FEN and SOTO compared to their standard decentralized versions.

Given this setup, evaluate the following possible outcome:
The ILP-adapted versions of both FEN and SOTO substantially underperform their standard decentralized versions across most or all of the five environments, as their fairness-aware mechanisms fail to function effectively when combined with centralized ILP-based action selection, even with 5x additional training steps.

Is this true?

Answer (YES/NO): YES